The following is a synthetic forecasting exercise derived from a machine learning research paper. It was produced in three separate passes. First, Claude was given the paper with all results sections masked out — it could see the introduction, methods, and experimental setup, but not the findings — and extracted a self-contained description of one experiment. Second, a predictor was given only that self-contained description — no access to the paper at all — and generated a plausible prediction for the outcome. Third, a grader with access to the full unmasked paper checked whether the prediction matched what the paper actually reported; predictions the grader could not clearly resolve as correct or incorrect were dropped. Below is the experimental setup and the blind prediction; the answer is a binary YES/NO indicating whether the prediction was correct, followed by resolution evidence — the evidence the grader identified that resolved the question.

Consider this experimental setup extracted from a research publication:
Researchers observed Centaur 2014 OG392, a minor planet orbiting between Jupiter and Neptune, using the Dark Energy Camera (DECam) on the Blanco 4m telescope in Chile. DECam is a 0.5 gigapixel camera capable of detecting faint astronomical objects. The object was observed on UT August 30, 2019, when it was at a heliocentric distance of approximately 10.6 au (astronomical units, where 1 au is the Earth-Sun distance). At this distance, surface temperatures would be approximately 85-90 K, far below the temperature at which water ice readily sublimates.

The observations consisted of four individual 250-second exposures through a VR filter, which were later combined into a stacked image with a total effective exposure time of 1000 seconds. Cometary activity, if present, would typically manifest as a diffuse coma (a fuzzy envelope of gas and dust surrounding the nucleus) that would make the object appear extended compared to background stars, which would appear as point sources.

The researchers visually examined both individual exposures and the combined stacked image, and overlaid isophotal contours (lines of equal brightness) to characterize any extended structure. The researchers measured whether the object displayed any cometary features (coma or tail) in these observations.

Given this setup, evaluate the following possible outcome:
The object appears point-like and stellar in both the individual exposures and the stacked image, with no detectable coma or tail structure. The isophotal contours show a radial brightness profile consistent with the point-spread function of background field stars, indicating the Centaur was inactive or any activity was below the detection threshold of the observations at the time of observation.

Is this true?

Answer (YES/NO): NO